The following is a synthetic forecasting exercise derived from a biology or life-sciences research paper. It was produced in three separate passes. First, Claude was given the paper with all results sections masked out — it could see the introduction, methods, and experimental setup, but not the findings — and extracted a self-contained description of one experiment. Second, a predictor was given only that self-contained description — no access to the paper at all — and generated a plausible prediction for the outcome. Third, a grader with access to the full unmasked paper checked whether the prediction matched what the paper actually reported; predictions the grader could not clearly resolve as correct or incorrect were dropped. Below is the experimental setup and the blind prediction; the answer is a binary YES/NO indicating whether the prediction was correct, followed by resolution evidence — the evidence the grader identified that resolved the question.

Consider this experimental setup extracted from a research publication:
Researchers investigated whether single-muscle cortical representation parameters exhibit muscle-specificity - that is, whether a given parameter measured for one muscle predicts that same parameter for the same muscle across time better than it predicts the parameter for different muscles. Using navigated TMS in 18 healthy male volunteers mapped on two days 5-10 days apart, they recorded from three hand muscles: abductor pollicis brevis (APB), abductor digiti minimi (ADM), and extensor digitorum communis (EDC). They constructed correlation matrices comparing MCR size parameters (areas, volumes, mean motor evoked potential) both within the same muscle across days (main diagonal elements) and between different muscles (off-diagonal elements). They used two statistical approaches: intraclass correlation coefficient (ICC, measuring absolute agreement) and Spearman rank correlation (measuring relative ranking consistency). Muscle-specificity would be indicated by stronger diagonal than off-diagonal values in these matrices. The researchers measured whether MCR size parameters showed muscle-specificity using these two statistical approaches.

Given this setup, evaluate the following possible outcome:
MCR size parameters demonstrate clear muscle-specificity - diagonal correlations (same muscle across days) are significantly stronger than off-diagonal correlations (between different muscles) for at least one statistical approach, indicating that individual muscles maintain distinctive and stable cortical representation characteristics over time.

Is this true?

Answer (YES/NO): YES